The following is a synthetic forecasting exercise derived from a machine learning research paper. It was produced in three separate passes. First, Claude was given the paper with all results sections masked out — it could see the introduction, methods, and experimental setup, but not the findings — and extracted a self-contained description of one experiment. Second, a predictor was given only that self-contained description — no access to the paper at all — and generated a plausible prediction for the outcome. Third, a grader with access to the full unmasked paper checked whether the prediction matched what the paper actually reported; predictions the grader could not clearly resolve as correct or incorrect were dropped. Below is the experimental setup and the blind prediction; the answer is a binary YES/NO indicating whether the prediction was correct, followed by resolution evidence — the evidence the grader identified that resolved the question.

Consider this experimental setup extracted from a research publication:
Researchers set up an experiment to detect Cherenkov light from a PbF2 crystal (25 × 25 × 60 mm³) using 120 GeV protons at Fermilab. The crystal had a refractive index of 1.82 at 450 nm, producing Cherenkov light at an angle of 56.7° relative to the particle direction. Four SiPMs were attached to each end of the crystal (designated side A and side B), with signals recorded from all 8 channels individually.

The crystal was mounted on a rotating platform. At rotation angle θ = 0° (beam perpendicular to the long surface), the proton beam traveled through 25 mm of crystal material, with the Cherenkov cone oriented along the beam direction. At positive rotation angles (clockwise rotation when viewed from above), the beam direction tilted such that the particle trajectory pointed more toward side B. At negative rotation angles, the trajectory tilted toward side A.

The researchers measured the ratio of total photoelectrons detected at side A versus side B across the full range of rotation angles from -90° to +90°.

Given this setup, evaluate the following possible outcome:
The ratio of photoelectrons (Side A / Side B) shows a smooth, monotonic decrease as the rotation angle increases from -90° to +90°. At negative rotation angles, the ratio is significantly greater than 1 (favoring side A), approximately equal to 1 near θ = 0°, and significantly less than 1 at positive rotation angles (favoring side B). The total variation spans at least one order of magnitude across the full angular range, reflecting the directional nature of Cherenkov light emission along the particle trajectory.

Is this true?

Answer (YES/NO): NO